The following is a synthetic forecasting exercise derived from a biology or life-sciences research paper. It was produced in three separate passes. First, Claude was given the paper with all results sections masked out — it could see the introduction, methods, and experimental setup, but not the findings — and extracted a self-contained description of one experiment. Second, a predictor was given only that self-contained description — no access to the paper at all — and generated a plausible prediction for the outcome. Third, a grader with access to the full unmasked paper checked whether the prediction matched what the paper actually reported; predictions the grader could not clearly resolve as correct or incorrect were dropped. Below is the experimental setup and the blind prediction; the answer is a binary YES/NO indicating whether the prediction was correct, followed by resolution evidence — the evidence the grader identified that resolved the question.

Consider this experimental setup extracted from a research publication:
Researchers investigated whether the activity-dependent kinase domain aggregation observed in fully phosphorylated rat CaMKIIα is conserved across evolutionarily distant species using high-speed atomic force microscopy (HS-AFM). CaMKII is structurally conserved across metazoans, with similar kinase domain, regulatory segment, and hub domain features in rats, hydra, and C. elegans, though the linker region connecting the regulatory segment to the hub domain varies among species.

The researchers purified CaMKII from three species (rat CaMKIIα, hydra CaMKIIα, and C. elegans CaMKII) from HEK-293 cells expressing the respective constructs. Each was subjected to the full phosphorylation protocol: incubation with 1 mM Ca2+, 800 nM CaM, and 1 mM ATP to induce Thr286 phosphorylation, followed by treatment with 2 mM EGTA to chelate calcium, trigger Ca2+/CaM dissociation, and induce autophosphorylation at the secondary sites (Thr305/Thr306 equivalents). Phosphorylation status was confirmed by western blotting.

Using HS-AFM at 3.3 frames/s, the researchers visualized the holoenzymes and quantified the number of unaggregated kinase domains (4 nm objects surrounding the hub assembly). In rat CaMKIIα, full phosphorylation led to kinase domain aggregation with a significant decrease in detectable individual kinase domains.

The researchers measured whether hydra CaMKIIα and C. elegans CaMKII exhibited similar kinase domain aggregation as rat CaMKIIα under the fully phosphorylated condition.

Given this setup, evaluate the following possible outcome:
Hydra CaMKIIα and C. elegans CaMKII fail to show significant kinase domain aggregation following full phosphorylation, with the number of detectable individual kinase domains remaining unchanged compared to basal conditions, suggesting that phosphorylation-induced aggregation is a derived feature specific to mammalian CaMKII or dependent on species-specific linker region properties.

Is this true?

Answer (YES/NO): YES